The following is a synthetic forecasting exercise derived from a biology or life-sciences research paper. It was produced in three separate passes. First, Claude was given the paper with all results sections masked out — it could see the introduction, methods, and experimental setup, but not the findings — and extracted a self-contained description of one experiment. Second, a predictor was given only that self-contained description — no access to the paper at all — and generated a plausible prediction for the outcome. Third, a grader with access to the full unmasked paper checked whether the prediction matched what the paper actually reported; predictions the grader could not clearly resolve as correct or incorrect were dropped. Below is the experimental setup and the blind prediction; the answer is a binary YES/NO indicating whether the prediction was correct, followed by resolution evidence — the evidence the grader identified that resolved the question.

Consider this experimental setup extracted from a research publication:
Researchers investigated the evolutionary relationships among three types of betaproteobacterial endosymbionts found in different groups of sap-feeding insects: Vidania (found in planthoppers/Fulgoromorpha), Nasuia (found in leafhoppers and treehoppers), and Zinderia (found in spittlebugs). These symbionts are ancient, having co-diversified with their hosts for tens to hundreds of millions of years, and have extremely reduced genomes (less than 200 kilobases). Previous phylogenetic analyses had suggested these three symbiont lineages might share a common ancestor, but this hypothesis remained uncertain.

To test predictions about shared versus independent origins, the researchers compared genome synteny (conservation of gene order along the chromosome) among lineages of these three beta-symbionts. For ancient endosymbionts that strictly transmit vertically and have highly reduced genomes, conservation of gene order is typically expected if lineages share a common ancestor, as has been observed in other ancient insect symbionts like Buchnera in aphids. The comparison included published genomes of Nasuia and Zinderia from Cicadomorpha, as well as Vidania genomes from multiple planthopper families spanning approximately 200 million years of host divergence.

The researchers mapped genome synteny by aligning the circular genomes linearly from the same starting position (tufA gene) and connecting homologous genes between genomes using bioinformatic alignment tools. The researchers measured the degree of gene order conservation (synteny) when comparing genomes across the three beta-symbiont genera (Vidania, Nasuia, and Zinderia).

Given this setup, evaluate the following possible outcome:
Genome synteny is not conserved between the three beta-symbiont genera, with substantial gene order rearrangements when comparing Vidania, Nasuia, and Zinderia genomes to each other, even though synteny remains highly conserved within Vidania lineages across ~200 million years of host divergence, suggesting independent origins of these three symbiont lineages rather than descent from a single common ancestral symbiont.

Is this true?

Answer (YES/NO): YES